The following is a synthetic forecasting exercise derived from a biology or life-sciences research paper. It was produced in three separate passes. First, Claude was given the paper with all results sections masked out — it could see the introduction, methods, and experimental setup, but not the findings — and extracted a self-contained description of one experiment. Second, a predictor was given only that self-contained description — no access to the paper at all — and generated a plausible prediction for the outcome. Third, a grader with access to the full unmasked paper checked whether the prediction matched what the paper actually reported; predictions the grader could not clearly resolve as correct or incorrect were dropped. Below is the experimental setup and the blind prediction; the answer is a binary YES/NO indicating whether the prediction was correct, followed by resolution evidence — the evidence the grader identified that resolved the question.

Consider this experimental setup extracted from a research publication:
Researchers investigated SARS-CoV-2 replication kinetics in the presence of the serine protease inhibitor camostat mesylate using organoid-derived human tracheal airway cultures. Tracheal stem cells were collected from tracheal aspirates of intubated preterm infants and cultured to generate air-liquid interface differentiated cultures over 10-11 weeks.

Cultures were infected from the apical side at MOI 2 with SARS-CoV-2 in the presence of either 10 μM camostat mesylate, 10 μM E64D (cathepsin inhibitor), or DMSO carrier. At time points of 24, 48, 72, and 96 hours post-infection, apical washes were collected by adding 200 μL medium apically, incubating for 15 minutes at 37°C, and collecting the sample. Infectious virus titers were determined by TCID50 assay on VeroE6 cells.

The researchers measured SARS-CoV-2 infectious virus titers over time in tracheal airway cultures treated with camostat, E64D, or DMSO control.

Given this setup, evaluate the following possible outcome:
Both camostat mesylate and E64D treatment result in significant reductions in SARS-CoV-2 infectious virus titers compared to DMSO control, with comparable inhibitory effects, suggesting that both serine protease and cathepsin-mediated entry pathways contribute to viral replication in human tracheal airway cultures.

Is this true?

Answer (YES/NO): NO